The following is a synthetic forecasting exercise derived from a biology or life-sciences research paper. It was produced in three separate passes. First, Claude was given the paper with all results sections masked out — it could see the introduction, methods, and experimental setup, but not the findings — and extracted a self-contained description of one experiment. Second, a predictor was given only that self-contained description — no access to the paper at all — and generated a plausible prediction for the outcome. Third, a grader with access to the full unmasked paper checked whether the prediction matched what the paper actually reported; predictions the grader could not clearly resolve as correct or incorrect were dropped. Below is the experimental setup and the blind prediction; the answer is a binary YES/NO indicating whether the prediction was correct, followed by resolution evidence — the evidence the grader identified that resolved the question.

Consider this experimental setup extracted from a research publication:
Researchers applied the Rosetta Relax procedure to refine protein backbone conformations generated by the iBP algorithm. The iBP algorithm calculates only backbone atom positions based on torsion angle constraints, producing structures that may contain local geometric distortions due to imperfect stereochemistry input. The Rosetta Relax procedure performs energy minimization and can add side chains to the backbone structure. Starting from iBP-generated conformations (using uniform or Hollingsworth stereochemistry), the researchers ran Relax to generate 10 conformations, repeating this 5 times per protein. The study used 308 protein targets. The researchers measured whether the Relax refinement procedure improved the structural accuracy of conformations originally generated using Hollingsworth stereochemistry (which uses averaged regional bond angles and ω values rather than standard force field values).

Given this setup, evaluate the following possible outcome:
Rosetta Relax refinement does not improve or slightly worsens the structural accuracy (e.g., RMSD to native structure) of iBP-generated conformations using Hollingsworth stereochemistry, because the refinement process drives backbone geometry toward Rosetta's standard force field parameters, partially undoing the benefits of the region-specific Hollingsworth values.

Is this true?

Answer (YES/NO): NO